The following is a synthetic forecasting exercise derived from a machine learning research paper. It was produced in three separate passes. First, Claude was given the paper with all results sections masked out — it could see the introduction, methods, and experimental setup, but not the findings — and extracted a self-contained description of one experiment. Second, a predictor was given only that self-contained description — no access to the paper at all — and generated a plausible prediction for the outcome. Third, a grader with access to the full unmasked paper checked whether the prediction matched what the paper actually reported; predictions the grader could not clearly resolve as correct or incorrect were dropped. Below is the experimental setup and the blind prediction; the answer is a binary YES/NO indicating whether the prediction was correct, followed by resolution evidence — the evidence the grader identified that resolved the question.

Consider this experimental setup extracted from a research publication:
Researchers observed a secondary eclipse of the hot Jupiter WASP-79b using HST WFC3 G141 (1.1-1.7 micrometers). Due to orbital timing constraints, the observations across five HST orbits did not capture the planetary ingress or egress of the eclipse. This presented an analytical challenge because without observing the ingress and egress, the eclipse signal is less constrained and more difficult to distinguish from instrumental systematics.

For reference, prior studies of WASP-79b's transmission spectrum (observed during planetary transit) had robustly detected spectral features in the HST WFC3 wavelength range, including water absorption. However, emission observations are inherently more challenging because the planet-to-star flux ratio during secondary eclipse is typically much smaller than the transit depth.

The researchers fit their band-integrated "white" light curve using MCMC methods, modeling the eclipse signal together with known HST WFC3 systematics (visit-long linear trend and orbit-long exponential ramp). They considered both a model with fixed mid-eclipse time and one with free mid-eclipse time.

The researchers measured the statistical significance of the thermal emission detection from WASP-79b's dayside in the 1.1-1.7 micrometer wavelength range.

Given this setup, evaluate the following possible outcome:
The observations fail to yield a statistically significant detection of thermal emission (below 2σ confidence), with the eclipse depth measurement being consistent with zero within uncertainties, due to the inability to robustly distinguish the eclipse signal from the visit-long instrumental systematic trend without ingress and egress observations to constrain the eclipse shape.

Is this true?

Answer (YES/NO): NO